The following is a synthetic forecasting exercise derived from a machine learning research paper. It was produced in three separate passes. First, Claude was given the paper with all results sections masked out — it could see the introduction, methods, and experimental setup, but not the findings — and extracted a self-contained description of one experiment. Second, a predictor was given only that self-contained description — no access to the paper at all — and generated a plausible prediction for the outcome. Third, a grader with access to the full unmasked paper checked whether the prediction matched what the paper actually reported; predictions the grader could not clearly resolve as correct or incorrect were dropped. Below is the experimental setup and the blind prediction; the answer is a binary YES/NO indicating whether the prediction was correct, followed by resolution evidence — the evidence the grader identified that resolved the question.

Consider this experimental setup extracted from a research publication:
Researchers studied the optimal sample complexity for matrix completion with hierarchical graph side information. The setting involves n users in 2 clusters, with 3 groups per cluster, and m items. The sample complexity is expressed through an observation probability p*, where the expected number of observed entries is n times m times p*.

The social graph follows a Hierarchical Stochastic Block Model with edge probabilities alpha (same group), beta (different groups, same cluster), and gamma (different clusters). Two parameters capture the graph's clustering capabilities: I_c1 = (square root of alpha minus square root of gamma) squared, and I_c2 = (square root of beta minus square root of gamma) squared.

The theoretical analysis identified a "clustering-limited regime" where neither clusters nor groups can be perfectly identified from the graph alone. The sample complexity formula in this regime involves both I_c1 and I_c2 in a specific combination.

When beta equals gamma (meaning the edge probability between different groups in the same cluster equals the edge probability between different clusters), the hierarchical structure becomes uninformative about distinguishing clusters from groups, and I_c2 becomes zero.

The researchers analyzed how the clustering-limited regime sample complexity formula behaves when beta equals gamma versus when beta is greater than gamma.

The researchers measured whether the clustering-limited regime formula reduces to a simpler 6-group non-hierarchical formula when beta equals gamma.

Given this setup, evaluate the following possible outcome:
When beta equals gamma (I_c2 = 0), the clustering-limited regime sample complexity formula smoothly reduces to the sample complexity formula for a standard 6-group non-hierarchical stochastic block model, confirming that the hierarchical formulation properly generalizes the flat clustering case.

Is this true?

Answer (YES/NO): YES